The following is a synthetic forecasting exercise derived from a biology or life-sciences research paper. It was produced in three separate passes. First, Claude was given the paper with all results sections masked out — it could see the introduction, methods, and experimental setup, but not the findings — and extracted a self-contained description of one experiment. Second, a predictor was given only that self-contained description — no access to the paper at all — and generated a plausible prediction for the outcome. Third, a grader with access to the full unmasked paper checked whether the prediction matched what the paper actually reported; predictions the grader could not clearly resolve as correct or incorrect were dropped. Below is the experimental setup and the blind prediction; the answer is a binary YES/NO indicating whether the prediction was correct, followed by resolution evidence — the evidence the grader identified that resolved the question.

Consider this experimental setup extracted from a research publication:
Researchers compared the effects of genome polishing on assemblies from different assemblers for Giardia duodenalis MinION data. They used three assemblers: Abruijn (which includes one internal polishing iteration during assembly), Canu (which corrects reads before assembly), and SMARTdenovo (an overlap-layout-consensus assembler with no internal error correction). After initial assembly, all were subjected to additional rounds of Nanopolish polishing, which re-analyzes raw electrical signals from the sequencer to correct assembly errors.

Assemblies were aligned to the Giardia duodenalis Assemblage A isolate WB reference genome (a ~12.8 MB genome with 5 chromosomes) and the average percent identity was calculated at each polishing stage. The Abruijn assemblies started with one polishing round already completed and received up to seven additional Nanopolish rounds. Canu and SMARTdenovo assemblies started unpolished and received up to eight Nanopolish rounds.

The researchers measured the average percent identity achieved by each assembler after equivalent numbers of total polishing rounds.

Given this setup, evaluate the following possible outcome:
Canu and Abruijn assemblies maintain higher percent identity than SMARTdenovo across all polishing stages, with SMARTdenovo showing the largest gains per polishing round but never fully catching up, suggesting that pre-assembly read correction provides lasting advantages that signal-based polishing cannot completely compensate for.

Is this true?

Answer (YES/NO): NO